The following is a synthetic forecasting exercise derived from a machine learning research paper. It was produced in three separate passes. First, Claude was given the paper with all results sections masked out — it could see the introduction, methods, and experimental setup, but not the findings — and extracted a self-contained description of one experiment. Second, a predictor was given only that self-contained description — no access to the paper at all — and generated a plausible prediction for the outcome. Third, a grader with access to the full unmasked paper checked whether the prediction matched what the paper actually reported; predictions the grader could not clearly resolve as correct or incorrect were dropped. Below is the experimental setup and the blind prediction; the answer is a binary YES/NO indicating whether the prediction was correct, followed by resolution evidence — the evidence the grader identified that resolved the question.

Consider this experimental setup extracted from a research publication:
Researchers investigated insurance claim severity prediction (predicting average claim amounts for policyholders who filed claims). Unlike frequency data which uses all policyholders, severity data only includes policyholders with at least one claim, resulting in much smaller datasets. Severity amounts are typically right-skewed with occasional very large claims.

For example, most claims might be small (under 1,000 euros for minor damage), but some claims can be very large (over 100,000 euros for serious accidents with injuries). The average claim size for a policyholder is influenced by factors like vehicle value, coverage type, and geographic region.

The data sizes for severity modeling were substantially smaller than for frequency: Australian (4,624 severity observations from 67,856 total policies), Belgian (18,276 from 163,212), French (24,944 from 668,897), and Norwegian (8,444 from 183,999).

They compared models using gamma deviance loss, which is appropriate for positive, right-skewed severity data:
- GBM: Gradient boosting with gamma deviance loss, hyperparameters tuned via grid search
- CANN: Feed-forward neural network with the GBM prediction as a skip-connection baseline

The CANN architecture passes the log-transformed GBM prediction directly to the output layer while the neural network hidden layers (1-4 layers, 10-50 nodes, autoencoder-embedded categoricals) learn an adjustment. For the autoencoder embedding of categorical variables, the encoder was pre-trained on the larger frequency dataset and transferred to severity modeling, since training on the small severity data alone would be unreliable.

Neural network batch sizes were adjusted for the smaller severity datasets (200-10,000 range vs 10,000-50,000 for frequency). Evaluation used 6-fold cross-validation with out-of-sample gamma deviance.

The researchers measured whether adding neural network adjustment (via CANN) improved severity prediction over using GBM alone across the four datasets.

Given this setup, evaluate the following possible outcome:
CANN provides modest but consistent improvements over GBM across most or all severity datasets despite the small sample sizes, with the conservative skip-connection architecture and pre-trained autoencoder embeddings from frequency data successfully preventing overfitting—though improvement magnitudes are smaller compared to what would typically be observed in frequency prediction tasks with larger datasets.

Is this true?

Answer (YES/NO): NO